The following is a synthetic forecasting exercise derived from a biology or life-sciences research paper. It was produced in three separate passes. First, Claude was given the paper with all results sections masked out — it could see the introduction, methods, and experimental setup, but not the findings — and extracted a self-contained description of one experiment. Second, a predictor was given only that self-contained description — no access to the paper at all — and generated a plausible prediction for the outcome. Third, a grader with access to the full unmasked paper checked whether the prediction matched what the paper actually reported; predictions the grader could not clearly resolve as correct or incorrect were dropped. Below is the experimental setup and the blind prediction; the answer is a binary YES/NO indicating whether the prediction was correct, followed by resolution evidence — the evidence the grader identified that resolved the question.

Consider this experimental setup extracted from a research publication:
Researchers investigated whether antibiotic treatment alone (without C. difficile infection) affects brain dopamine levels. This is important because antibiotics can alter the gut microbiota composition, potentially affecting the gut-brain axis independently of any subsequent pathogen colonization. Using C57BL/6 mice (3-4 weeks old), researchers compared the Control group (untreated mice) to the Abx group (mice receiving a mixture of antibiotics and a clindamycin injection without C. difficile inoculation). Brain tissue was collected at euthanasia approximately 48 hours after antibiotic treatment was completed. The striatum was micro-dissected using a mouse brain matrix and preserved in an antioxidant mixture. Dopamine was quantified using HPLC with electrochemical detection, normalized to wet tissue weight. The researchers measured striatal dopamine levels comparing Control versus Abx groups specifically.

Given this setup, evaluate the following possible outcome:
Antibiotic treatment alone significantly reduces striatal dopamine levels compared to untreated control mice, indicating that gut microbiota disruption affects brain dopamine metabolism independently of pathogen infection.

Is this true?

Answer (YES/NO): NO